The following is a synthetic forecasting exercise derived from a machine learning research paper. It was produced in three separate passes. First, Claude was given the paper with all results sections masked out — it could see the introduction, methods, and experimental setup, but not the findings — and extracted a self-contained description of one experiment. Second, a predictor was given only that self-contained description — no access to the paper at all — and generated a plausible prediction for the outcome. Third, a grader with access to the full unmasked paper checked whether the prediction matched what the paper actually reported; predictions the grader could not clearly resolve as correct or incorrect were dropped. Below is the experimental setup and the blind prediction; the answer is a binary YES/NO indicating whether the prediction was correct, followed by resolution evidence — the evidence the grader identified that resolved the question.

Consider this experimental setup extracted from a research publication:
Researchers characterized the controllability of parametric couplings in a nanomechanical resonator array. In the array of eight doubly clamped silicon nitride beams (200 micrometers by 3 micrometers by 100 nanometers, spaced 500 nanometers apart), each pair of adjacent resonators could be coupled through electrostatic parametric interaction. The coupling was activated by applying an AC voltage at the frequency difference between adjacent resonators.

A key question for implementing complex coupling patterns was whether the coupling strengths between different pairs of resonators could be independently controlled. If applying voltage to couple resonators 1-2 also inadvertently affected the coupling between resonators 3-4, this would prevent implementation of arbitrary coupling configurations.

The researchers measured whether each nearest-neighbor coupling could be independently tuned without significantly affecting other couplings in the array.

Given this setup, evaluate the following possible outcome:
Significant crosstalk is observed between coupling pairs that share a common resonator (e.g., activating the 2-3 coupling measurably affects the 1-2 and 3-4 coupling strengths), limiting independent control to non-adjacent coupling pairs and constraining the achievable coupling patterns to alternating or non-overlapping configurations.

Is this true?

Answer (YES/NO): NO